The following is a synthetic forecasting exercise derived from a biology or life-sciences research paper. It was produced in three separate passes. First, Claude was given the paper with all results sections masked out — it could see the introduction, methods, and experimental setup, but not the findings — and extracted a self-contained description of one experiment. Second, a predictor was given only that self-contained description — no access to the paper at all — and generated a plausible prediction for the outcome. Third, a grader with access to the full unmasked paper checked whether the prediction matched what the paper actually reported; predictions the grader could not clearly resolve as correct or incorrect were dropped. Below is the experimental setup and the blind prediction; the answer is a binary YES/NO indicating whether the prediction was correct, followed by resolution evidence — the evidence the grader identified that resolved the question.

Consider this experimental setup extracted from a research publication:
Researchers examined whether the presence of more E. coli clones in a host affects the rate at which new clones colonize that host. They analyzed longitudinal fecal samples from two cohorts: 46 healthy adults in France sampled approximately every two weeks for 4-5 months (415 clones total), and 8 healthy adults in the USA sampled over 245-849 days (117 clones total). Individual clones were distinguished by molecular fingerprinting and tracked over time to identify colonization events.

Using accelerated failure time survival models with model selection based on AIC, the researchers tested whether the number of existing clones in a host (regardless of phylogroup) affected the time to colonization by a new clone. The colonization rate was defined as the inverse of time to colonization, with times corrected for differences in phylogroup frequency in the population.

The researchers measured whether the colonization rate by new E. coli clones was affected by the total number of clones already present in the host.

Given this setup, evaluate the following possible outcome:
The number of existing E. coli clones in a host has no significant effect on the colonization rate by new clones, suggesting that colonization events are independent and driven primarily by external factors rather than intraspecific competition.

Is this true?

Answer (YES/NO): NO